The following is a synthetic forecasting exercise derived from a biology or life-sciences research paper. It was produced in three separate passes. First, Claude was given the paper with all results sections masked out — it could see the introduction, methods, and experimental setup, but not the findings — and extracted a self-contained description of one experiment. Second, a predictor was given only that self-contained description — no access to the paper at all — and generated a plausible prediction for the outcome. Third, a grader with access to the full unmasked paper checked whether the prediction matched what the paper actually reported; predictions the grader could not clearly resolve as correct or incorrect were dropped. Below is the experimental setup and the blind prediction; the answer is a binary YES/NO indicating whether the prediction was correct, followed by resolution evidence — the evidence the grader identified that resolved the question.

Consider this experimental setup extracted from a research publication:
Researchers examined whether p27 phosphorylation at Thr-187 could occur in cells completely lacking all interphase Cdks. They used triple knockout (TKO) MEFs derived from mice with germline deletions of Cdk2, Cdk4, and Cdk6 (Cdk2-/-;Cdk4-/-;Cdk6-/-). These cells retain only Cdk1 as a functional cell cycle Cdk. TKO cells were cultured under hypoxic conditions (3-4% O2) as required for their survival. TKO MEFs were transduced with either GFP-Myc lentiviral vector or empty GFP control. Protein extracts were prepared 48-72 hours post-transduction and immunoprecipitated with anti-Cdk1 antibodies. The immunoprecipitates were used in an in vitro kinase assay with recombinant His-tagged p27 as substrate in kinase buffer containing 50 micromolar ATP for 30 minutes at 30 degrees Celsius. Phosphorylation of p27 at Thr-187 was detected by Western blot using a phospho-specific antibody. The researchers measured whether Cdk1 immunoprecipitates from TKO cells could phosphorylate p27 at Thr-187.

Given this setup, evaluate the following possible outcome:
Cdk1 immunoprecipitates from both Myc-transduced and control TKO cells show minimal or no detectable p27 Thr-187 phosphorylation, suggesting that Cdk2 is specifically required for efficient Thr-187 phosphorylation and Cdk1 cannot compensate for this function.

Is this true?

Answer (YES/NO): NO